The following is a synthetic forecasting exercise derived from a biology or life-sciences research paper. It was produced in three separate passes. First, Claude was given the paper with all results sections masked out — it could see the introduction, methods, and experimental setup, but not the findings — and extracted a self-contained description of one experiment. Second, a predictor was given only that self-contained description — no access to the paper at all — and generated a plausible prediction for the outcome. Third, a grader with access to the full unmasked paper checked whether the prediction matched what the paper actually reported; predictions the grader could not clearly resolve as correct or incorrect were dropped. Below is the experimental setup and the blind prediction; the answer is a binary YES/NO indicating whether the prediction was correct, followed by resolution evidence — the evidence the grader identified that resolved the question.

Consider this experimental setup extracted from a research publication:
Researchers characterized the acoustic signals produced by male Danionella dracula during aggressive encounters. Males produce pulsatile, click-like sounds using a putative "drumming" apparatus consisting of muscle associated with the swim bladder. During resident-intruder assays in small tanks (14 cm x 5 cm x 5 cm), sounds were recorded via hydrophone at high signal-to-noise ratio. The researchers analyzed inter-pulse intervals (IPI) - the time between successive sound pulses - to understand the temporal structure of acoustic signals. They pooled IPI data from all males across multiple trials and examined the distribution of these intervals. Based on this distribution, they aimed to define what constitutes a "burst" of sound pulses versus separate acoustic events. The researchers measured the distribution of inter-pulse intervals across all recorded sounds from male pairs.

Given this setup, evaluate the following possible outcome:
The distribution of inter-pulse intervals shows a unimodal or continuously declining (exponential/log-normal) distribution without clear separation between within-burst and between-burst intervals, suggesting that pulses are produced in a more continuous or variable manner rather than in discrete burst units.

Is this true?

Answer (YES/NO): NO